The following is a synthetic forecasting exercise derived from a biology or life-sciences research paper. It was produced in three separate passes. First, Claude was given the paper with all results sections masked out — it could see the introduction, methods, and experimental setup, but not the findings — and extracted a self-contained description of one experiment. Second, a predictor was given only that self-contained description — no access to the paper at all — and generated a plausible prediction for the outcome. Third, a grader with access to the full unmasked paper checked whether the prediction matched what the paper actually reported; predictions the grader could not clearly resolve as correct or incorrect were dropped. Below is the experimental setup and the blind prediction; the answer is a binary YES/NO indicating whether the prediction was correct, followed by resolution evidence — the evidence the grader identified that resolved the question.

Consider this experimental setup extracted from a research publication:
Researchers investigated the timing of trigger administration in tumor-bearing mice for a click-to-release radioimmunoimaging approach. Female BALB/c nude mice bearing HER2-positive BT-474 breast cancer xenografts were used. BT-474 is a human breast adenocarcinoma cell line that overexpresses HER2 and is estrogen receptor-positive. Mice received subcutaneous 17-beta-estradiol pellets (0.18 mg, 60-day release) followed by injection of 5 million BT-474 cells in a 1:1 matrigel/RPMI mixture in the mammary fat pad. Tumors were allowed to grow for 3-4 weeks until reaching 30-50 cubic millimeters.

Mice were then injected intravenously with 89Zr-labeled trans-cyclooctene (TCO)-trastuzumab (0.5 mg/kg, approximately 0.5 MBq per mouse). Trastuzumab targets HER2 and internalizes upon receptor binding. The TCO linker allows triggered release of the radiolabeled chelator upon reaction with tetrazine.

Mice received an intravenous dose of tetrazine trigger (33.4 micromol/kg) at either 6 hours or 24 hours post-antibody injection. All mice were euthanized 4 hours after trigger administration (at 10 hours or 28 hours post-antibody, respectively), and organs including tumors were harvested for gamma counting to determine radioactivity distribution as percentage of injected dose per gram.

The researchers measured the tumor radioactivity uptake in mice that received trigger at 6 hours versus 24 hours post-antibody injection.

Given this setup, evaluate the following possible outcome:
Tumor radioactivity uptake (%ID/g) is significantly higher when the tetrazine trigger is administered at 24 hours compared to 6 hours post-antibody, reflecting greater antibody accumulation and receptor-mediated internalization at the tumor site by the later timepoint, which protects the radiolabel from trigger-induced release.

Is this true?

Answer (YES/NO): NO